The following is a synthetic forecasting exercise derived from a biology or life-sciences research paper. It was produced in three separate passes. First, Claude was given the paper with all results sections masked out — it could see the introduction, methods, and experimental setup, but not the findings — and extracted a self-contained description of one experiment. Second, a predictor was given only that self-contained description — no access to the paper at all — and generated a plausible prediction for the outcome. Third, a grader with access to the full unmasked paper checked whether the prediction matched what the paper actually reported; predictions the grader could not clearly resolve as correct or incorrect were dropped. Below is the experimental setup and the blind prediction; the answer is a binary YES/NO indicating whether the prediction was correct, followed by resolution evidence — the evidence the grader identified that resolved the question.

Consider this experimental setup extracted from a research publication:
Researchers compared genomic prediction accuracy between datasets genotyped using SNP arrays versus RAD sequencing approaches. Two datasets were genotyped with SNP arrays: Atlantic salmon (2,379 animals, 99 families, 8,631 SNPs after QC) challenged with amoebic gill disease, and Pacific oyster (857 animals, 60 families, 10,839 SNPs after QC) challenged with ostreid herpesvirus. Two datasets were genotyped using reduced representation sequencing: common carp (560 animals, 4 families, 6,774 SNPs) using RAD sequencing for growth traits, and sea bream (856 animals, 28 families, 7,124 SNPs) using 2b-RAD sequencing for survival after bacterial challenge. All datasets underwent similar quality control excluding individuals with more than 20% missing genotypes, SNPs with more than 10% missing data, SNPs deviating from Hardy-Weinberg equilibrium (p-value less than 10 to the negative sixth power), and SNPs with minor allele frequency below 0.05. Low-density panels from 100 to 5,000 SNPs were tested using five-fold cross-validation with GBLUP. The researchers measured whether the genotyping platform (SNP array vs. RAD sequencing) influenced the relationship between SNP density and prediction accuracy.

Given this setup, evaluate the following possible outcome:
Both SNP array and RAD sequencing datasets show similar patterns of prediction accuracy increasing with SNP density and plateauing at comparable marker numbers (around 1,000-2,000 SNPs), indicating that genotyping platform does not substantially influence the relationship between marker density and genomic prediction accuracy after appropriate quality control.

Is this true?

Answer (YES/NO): YES